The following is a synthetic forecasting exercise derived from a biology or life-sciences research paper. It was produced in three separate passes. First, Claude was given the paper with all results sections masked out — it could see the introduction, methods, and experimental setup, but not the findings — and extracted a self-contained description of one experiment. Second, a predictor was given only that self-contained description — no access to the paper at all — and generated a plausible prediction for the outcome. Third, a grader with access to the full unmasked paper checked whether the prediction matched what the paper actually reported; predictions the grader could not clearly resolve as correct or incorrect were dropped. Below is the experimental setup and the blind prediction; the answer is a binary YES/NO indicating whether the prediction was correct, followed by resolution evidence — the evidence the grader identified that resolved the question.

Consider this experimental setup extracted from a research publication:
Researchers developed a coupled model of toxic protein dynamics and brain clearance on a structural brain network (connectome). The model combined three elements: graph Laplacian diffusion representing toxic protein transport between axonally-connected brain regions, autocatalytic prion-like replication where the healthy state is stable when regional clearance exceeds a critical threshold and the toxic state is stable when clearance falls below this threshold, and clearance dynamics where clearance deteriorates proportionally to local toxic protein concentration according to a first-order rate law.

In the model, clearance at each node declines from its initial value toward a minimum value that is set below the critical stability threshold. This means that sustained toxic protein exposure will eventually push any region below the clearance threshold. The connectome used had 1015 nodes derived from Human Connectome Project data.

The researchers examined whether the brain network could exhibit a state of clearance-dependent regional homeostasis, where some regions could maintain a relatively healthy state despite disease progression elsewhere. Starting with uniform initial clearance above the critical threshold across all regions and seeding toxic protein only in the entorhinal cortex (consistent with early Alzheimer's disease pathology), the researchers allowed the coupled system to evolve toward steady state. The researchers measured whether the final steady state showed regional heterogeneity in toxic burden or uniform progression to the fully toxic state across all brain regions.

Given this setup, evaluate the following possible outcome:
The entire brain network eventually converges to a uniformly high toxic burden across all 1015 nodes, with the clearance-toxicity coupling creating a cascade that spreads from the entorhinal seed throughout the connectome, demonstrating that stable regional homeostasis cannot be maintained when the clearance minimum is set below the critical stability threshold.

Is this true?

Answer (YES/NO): YES